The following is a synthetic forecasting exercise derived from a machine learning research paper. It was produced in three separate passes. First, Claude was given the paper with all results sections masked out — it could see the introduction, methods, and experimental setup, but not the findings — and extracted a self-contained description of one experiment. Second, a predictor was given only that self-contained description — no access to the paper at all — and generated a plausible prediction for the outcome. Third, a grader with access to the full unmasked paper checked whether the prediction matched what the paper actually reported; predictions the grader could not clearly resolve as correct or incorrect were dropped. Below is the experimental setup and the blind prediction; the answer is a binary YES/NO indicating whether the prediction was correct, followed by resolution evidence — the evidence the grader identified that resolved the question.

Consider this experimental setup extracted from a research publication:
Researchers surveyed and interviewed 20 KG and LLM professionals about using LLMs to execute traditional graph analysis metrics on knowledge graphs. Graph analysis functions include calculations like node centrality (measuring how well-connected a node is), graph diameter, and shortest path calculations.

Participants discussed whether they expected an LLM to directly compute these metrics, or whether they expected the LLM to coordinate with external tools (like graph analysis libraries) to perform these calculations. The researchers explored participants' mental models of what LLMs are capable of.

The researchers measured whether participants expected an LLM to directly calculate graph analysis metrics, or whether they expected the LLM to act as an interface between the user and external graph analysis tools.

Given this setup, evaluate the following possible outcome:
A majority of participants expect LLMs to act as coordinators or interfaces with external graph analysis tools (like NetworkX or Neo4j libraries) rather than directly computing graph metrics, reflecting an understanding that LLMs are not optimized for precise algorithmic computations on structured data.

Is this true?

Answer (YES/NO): NO